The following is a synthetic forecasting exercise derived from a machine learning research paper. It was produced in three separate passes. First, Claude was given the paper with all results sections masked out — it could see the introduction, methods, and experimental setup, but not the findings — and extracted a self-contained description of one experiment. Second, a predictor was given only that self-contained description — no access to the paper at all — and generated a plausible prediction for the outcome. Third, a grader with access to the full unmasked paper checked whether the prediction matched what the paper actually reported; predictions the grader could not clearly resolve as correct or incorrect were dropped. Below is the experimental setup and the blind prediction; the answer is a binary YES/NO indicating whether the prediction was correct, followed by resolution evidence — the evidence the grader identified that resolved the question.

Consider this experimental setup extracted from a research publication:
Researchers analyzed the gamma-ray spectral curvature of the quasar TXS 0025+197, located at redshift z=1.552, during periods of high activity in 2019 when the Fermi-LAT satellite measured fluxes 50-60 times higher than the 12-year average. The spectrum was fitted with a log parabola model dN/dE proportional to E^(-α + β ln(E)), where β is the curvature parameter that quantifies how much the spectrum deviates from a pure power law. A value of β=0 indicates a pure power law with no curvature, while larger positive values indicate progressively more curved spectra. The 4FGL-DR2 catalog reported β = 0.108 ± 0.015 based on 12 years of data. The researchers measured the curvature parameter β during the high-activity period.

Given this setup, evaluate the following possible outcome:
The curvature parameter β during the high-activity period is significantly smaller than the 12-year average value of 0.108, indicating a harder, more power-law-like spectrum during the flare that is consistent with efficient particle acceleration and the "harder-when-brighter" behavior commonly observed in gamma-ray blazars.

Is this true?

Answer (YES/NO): NO